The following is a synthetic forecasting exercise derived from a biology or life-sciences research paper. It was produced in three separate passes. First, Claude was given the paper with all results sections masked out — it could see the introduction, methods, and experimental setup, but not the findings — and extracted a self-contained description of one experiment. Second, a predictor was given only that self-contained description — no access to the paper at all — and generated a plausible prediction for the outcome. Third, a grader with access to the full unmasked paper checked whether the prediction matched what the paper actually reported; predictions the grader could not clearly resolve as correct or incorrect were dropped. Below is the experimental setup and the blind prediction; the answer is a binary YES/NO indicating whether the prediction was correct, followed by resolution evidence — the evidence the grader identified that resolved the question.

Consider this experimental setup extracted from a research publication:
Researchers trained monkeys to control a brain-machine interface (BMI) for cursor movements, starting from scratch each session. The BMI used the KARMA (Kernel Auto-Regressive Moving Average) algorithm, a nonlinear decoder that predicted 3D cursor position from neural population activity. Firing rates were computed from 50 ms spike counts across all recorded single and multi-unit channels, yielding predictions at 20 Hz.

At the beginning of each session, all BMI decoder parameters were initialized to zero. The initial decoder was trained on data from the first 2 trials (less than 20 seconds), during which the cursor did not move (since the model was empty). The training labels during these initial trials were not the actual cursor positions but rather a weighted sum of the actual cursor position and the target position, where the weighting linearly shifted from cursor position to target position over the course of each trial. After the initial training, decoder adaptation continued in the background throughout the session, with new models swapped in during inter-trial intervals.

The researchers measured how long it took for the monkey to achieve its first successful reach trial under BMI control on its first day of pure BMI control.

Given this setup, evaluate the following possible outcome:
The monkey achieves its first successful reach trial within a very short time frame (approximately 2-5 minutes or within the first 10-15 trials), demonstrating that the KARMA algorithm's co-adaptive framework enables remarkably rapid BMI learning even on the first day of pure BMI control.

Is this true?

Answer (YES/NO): NO